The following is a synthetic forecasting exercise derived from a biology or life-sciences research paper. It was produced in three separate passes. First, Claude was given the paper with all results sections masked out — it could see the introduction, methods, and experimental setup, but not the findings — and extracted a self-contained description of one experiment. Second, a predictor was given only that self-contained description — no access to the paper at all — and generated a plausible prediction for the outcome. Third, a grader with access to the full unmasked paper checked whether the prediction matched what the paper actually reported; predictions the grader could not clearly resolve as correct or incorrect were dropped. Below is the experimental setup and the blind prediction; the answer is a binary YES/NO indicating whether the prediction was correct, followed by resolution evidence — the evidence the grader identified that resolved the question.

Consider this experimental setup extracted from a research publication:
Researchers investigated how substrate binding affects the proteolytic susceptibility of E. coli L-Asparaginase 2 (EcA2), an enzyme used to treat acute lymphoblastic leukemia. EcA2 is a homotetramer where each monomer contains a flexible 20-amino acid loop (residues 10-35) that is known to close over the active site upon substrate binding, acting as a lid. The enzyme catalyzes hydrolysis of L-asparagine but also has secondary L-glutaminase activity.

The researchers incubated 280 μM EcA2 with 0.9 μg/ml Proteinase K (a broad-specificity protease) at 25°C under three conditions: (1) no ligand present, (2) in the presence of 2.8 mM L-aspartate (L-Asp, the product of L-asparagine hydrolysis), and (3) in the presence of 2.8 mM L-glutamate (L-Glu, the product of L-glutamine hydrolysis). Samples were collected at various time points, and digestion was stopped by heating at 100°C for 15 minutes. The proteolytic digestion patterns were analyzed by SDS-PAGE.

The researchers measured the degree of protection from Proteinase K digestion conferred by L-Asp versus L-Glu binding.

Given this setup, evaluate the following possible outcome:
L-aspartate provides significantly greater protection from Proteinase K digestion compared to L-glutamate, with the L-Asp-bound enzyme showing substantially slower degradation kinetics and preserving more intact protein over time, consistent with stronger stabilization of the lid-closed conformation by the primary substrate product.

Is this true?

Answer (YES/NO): YES